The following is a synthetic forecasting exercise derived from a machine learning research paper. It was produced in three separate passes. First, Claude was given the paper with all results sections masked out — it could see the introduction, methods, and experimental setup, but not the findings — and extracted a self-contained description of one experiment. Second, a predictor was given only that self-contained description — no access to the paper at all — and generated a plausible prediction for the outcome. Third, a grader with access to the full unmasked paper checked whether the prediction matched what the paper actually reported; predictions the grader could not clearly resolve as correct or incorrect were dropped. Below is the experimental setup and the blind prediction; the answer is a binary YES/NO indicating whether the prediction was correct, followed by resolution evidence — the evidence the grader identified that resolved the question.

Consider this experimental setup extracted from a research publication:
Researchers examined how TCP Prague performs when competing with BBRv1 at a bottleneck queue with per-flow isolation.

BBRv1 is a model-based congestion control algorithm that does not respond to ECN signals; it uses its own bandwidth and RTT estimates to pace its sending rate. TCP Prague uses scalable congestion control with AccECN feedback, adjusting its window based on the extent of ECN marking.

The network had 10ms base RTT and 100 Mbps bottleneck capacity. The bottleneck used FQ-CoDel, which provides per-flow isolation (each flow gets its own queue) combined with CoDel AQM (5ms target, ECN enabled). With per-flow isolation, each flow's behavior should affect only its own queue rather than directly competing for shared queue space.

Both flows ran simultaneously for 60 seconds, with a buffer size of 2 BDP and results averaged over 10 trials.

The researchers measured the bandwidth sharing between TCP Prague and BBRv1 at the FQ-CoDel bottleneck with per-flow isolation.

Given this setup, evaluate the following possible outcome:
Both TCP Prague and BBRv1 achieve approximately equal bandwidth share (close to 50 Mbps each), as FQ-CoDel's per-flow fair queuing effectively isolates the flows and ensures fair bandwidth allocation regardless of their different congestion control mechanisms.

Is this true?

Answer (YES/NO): YES